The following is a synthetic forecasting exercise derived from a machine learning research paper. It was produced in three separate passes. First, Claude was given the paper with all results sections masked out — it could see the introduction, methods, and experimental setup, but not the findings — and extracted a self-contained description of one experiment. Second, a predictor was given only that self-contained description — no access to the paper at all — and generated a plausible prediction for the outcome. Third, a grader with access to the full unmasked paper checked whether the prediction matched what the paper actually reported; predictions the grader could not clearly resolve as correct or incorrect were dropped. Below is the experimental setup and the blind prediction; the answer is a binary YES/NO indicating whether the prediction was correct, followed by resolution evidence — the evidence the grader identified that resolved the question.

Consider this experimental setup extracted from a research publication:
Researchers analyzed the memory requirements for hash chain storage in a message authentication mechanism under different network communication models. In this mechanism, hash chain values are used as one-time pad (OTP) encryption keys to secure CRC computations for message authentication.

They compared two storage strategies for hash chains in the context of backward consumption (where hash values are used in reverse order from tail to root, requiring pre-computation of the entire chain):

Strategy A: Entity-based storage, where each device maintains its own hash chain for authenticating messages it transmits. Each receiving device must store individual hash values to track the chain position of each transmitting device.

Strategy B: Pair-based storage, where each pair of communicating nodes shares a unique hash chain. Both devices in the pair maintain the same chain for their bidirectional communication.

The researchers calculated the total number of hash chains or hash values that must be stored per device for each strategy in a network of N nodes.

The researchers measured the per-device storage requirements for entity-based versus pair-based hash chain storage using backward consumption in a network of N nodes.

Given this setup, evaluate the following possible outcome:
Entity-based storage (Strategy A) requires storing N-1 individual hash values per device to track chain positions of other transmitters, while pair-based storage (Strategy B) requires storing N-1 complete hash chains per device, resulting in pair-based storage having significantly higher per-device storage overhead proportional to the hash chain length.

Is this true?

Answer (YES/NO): NO